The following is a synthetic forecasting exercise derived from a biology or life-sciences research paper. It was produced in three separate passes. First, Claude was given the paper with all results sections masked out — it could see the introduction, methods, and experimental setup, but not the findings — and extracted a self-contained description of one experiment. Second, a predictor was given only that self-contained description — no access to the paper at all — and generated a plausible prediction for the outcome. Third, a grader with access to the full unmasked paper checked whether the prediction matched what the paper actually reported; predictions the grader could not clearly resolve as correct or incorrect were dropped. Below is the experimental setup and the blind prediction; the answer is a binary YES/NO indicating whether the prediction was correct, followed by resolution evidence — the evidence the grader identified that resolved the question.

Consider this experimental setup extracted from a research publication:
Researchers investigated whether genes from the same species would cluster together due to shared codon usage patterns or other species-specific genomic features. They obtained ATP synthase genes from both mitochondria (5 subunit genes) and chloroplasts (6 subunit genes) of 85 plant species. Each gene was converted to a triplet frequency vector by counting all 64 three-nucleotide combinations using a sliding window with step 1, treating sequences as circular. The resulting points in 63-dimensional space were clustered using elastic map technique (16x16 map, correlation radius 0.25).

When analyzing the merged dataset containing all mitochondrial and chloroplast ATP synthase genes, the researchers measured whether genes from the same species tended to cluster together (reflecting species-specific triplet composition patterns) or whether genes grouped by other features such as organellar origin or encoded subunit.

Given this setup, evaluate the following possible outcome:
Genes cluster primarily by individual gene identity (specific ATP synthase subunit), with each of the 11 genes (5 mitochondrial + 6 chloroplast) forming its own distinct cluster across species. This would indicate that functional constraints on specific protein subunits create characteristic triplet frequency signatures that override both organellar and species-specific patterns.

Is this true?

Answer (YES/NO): YES